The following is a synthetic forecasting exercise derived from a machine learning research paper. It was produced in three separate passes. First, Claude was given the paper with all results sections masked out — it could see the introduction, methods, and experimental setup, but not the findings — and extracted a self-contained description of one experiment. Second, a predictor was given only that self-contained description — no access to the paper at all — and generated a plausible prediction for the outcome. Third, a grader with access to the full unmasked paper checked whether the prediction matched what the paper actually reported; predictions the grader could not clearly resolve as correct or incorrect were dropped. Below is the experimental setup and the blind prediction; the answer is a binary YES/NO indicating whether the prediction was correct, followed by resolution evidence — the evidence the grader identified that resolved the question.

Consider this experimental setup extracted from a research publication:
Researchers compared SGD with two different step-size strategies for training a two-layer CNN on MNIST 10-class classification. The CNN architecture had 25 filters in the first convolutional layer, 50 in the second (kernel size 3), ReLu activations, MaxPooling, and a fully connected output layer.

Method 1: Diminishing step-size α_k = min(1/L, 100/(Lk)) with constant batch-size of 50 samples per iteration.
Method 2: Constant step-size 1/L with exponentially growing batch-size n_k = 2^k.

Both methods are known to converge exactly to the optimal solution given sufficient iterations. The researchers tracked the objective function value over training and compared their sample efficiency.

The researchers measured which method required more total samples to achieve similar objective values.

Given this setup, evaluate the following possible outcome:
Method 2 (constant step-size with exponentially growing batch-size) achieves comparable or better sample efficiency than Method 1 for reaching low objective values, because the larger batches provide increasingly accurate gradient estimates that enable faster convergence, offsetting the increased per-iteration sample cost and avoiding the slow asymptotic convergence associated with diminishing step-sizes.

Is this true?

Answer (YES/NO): NO